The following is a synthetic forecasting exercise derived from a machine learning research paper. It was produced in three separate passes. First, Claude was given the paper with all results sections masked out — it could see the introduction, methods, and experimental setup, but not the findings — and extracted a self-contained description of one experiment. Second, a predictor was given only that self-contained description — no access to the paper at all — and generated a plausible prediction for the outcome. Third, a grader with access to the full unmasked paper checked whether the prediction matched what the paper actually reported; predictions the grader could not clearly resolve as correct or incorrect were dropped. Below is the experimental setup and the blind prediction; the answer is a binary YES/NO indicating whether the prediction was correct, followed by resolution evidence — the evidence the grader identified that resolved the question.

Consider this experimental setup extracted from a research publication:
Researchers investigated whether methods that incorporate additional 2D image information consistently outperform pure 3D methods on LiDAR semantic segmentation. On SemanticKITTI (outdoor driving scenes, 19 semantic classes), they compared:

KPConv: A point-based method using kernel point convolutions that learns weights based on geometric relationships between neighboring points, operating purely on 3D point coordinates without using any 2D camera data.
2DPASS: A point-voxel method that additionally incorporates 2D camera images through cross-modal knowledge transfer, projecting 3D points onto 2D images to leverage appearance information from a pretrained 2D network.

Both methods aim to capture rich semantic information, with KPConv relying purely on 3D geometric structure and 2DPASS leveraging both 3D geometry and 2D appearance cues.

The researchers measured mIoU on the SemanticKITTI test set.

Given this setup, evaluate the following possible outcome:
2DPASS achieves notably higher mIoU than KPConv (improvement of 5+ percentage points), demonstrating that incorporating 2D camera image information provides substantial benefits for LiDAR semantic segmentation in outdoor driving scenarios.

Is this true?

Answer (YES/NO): YES